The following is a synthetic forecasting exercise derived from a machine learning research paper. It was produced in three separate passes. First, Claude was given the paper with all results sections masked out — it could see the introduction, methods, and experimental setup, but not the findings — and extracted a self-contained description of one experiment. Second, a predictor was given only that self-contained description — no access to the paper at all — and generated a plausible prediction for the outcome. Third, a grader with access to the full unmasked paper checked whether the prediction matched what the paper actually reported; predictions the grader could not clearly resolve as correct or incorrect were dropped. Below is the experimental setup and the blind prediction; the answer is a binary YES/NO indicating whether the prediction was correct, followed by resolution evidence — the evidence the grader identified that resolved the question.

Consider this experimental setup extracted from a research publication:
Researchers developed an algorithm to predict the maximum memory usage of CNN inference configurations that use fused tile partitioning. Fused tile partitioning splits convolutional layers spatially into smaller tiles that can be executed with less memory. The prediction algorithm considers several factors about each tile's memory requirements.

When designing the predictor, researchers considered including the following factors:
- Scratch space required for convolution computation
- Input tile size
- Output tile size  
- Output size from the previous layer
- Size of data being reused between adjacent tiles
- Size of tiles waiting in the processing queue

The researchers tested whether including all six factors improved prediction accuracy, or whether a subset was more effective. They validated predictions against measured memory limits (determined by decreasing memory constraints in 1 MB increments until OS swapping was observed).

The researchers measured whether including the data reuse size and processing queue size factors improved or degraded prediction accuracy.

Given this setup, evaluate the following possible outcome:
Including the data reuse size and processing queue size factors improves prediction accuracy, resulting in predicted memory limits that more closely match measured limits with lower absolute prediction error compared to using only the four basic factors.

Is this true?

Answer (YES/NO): NO